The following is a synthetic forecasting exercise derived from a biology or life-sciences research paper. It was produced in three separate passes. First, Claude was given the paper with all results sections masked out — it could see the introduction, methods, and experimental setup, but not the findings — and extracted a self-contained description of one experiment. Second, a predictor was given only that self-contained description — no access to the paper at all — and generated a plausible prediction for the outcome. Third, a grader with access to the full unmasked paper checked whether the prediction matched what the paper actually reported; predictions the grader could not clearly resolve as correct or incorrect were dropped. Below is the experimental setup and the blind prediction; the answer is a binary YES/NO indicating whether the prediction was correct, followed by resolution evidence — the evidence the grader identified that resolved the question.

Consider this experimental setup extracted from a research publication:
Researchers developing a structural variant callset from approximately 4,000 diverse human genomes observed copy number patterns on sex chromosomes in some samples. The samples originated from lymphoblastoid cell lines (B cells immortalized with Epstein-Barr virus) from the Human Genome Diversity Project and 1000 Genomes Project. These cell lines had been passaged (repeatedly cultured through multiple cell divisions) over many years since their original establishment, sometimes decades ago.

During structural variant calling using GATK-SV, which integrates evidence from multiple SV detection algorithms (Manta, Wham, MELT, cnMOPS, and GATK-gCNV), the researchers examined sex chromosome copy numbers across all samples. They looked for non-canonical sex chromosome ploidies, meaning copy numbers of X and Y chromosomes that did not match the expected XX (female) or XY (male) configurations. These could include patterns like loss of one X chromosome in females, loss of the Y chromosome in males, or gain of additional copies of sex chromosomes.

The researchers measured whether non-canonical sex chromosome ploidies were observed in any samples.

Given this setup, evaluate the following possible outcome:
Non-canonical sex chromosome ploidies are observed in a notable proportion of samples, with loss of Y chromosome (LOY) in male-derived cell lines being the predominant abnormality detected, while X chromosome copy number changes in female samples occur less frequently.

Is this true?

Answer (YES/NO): NO